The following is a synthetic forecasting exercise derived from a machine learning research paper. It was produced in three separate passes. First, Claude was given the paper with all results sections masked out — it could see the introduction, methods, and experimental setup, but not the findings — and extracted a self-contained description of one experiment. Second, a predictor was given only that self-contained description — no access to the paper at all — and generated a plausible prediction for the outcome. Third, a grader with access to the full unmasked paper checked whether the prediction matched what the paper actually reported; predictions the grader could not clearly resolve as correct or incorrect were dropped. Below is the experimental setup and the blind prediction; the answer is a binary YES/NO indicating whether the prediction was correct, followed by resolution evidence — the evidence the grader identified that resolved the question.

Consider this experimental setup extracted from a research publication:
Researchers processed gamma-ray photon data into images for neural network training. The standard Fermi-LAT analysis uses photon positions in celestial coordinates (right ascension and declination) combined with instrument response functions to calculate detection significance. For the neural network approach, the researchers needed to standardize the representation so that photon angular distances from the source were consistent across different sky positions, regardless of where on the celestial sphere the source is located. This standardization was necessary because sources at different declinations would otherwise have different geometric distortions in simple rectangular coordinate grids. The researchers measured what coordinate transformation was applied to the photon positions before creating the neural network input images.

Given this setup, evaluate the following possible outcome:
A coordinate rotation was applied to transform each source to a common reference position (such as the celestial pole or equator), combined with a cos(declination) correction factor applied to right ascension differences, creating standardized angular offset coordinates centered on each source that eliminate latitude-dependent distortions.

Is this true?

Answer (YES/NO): NO